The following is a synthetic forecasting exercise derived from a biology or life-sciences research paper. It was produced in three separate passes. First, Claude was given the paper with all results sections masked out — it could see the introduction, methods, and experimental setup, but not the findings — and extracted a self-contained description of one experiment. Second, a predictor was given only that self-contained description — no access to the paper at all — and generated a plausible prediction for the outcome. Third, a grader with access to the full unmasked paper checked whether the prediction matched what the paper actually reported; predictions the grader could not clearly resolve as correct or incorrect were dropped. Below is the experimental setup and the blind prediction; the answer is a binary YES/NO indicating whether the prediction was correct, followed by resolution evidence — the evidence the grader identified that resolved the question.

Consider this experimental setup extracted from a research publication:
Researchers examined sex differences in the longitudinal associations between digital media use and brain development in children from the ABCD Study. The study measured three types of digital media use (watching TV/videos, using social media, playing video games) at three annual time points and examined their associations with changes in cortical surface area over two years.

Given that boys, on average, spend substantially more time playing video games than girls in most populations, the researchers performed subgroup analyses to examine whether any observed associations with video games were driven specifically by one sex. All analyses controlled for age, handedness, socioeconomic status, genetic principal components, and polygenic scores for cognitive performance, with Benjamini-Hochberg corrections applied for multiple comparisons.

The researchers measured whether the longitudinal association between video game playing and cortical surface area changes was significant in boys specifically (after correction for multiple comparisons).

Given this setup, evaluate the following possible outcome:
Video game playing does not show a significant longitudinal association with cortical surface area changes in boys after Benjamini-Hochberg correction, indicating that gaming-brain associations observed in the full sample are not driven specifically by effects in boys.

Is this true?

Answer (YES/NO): YES